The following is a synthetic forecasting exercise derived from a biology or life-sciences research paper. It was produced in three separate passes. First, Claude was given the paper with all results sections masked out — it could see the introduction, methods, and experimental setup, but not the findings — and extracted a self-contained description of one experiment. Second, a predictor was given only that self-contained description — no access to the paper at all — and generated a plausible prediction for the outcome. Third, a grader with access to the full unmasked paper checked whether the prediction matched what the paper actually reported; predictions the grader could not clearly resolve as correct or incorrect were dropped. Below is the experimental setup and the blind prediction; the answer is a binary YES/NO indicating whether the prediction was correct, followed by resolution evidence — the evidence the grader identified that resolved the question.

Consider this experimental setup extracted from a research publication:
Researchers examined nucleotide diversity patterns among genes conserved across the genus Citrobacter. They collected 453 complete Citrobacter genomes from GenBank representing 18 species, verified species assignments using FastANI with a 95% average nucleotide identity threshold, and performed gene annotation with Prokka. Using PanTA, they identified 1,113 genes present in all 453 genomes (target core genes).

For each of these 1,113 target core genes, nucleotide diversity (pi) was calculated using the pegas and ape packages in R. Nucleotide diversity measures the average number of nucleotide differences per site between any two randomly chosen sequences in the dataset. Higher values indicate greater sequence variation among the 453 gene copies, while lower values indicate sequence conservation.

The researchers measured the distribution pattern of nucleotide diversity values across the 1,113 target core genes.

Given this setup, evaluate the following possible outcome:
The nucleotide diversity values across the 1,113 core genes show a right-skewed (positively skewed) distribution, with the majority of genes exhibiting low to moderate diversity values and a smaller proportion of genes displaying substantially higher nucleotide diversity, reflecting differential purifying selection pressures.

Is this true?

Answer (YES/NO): NO